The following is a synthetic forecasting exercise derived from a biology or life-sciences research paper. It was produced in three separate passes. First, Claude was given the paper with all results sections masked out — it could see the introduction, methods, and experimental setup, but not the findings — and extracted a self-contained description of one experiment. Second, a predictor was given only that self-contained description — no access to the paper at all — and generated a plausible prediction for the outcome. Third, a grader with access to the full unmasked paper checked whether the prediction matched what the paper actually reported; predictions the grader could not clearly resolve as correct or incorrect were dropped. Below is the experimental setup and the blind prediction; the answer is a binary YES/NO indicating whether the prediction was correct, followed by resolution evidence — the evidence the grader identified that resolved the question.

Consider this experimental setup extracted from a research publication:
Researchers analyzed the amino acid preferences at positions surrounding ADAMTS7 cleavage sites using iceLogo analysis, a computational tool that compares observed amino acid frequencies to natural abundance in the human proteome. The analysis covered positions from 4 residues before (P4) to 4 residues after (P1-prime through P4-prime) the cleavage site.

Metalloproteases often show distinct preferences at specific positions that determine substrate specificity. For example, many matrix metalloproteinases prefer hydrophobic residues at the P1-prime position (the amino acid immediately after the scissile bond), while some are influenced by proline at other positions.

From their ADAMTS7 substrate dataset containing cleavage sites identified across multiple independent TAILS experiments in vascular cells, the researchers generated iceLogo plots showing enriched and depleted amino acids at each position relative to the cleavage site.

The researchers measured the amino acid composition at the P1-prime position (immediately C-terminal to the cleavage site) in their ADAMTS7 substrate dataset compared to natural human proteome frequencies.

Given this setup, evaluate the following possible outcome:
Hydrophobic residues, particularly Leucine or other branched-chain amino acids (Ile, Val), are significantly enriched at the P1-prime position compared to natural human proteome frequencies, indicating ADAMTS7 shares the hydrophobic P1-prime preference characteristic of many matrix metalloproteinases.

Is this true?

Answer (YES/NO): YES